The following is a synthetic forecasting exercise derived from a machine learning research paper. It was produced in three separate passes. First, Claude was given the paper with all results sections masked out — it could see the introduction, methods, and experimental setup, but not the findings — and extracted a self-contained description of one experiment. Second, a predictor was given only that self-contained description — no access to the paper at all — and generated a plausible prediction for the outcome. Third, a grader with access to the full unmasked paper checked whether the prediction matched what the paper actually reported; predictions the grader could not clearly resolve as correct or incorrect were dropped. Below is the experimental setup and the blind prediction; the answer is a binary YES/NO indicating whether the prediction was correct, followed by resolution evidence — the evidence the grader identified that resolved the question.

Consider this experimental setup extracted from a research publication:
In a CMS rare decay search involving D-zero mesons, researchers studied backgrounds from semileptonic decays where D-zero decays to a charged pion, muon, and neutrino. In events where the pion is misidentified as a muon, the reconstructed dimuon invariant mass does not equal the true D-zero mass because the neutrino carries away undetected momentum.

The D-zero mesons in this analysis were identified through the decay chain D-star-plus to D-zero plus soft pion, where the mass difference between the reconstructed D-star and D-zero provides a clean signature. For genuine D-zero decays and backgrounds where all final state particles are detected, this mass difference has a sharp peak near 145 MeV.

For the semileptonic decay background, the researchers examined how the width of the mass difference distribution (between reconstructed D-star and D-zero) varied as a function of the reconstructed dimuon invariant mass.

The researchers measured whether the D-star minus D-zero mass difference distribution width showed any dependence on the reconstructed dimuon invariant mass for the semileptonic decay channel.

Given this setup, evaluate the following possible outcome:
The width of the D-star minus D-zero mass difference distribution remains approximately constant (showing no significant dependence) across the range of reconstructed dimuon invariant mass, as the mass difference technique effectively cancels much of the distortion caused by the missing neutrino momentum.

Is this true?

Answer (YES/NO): NO